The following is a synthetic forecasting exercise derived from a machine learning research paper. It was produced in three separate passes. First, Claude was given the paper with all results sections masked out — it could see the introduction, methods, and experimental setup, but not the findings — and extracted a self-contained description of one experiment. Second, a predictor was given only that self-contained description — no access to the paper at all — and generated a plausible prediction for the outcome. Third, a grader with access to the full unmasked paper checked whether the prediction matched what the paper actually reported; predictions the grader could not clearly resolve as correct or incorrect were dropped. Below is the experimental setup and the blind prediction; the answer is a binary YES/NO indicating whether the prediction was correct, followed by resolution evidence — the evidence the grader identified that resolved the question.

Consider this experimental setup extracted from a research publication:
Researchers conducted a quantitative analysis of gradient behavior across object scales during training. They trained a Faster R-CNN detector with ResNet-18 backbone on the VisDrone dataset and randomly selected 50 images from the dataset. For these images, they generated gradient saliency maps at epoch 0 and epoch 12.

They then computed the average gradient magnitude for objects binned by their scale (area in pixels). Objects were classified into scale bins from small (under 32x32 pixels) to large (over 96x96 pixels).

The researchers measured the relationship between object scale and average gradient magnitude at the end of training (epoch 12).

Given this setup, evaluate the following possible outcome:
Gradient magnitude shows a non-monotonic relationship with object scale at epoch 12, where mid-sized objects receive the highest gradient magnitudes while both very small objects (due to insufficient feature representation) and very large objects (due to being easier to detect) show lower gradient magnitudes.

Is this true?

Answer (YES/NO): NO